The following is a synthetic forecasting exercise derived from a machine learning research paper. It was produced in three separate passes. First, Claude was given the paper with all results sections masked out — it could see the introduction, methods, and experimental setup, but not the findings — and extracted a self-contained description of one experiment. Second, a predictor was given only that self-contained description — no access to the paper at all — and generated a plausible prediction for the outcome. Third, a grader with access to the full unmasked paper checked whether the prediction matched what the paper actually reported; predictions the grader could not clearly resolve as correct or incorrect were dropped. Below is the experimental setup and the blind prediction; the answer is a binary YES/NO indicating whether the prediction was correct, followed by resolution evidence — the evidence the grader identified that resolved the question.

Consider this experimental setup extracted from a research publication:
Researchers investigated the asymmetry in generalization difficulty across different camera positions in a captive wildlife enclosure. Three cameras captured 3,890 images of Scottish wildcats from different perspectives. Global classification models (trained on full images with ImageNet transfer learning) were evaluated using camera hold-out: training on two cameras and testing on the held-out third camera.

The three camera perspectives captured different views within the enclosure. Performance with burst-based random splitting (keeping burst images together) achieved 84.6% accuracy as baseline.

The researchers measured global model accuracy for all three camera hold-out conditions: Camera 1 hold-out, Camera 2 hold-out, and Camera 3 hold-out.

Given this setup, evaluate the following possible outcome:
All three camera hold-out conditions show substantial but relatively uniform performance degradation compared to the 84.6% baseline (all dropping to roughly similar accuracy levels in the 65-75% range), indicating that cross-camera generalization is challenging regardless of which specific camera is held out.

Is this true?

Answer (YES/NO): NO